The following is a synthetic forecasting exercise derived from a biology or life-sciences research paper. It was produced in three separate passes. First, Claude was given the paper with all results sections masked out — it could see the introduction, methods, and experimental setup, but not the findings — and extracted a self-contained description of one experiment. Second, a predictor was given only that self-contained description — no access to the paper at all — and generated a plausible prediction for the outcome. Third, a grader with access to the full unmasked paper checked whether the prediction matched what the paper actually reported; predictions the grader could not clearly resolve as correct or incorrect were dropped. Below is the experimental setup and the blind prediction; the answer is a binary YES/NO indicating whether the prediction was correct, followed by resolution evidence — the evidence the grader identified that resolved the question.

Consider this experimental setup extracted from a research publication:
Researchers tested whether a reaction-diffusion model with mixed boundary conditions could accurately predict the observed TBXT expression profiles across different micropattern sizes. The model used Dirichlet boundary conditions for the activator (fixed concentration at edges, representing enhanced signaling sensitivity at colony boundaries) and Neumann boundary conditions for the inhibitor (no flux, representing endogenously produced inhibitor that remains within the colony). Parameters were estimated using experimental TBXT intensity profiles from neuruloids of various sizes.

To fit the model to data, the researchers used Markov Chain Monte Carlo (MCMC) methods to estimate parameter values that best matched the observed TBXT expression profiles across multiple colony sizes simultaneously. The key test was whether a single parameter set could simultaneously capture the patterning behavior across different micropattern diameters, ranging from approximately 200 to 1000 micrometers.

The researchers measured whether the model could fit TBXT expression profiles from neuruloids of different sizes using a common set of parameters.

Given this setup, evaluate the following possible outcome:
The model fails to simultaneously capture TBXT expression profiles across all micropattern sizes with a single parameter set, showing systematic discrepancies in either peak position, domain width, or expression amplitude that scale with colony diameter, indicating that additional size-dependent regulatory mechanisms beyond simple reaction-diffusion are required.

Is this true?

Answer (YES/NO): NO